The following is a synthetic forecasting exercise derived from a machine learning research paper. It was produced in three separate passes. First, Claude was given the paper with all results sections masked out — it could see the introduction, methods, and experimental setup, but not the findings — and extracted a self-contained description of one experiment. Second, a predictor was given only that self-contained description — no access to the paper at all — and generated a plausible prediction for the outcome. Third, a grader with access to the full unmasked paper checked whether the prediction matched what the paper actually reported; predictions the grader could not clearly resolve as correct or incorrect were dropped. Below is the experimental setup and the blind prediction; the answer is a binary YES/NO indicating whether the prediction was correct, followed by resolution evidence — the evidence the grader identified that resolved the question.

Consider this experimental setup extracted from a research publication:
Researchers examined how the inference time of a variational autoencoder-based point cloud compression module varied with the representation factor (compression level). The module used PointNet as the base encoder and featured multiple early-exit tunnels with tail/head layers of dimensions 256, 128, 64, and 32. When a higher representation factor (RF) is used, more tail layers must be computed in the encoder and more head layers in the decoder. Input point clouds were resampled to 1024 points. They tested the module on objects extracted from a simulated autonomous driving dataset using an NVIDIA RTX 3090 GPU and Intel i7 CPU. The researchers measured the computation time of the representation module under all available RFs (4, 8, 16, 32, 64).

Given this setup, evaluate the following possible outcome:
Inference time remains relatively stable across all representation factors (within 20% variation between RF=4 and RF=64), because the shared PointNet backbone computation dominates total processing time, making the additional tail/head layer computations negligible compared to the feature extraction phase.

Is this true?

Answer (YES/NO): NO